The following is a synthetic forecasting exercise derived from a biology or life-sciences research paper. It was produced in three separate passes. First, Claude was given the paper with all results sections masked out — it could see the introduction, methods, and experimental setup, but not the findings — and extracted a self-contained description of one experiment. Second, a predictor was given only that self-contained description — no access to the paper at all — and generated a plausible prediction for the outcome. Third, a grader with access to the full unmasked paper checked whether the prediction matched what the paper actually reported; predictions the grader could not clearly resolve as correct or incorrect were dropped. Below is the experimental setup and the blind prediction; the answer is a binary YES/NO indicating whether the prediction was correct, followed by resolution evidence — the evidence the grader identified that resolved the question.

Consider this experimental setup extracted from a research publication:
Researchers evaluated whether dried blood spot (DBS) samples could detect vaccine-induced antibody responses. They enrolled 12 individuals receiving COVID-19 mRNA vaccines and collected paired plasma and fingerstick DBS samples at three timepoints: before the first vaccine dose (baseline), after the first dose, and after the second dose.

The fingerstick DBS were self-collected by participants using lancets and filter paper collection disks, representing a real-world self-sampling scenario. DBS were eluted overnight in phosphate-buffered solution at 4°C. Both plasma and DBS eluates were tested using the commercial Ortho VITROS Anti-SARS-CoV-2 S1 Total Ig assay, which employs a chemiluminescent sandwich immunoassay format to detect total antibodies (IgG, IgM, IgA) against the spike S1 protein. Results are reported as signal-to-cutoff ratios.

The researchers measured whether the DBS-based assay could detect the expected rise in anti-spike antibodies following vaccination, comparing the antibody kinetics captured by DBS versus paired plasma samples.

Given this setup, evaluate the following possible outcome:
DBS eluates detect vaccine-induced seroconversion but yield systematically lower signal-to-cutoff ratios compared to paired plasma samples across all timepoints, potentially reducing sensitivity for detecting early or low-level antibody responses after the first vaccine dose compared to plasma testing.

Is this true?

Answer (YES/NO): YES